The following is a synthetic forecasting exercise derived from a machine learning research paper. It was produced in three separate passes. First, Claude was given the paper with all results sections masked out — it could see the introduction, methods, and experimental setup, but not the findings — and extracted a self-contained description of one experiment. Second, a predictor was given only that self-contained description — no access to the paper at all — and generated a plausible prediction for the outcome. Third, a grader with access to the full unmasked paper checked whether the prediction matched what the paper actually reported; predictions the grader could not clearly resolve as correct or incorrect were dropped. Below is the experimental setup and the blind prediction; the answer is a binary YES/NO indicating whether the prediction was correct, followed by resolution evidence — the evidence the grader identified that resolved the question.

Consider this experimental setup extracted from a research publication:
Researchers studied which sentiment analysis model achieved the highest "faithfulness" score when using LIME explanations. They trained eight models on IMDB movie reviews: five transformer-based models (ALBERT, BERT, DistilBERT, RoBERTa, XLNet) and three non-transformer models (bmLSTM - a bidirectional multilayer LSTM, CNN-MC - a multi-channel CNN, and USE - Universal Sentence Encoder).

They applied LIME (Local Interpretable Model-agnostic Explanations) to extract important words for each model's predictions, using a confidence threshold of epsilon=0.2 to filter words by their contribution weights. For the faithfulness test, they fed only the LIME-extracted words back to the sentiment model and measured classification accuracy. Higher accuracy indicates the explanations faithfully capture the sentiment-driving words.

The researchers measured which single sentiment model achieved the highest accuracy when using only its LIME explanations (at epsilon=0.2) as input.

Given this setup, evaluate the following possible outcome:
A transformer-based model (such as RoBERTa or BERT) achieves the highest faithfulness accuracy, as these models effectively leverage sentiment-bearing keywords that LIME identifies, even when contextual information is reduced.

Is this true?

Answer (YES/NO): NO